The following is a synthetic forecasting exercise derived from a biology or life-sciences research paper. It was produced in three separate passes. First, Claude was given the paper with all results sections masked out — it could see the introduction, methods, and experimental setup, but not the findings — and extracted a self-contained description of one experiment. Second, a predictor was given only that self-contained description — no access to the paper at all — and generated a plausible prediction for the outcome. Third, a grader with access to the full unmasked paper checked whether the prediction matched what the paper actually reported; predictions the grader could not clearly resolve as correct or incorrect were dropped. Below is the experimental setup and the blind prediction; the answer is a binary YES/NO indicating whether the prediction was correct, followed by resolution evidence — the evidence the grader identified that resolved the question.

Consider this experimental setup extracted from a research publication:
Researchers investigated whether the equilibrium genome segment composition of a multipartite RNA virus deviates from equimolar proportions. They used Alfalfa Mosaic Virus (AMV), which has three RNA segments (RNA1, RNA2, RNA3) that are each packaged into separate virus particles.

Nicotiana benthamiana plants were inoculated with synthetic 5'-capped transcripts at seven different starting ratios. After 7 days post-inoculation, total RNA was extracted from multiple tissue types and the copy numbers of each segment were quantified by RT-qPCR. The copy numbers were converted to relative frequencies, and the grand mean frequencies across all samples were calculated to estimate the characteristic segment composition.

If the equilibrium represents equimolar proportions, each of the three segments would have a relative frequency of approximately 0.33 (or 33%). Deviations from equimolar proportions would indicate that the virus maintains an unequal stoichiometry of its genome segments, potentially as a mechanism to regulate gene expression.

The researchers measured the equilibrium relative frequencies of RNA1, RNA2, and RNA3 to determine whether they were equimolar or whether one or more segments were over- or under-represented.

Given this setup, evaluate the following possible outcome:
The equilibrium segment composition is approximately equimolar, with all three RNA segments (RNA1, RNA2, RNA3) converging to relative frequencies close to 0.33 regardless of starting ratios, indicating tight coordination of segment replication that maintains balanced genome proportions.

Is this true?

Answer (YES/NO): NO